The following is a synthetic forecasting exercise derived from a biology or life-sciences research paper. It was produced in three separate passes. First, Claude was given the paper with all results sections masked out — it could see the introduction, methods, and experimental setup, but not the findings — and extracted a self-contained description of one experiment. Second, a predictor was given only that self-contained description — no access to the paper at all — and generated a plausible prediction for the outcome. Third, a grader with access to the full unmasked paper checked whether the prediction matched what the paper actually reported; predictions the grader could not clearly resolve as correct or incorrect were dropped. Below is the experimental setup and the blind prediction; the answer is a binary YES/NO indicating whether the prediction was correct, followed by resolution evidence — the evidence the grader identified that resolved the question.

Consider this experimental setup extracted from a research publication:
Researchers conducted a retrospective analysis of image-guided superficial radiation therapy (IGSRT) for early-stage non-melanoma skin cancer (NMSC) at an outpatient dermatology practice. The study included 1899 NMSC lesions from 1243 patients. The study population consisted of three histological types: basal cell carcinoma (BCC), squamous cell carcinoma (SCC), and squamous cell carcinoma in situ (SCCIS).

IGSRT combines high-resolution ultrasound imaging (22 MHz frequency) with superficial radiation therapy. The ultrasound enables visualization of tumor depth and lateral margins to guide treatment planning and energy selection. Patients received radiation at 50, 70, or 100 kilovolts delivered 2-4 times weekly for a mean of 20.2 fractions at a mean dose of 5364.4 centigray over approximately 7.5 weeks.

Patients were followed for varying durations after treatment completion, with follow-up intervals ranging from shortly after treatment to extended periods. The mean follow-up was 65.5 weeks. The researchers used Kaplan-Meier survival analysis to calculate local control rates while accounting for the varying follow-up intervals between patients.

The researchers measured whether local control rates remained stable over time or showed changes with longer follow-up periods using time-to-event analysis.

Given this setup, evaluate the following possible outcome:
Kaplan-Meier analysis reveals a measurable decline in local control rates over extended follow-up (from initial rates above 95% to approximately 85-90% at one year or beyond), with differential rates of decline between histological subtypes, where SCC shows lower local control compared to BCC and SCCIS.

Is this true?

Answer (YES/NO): NO